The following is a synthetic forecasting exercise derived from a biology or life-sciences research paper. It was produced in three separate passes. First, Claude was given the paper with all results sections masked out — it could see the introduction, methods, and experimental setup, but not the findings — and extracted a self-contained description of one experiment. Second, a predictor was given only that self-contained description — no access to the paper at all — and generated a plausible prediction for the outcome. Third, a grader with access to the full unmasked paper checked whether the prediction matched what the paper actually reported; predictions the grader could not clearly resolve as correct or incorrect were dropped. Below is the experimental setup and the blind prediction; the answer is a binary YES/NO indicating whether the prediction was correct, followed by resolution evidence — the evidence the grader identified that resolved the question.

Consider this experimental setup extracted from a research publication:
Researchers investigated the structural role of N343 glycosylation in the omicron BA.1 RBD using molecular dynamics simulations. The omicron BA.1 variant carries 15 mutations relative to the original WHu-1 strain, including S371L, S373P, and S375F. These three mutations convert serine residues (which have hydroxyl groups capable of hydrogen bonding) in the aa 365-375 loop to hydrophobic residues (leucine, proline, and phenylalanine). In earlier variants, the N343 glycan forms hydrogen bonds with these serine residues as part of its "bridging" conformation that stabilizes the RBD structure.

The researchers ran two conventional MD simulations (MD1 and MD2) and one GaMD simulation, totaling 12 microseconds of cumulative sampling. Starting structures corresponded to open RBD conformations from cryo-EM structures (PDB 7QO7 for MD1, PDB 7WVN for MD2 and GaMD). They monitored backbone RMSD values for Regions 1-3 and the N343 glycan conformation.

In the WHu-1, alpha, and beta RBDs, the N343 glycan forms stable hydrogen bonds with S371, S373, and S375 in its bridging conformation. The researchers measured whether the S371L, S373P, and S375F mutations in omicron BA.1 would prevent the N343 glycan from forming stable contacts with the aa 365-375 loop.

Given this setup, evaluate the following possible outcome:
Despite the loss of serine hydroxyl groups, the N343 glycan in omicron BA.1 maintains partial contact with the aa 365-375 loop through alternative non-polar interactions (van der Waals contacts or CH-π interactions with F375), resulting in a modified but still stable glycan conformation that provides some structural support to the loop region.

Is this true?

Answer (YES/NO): NO